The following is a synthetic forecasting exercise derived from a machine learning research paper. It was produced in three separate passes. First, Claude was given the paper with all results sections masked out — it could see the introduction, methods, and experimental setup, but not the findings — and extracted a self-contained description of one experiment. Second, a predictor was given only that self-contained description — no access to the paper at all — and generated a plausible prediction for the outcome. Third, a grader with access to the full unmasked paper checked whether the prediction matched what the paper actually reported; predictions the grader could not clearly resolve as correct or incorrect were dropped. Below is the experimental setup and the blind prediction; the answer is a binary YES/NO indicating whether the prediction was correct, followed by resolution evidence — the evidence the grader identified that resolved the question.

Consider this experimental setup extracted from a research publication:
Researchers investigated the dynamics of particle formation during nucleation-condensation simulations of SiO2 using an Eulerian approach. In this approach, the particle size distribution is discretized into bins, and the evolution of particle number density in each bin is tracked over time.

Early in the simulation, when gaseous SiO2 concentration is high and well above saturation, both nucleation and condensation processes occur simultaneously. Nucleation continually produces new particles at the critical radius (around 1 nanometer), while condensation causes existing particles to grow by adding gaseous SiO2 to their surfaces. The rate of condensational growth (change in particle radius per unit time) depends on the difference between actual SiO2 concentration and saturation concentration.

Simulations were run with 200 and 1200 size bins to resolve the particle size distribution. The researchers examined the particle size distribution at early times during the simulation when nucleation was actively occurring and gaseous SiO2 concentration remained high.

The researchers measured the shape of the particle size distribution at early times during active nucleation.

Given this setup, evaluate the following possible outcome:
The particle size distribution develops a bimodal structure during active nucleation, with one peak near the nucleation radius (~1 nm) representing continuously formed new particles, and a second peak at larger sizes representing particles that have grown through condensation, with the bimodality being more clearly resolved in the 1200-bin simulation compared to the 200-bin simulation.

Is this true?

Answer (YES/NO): NO